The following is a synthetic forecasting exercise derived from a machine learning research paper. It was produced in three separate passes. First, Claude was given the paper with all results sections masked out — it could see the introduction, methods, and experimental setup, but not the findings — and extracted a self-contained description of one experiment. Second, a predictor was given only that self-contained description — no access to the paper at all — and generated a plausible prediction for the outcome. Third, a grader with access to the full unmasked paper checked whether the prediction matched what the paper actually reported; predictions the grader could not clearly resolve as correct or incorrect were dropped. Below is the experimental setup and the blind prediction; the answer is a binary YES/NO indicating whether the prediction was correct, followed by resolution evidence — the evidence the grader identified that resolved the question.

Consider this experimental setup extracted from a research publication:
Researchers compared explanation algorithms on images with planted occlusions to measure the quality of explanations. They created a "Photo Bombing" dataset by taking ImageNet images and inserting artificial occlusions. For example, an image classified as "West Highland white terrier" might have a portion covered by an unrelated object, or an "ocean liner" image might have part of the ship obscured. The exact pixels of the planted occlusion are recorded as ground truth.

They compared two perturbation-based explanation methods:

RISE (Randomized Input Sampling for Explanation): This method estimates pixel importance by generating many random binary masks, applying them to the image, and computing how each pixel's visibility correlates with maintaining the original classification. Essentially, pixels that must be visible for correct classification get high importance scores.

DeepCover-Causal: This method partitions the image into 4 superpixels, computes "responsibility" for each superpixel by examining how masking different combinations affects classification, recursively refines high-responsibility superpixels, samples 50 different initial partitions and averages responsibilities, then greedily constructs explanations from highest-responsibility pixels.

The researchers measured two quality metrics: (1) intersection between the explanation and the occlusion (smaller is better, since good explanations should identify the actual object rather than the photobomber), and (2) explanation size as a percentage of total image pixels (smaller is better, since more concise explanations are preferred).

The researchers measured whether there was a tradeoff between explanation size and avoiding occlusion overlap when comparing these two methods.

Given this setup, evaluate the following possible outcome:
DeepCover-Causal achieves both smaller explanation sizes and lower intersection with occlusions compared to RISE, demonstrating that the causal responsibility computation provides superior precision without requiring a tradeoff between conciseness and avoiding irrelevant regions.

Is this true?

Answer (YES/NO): NO